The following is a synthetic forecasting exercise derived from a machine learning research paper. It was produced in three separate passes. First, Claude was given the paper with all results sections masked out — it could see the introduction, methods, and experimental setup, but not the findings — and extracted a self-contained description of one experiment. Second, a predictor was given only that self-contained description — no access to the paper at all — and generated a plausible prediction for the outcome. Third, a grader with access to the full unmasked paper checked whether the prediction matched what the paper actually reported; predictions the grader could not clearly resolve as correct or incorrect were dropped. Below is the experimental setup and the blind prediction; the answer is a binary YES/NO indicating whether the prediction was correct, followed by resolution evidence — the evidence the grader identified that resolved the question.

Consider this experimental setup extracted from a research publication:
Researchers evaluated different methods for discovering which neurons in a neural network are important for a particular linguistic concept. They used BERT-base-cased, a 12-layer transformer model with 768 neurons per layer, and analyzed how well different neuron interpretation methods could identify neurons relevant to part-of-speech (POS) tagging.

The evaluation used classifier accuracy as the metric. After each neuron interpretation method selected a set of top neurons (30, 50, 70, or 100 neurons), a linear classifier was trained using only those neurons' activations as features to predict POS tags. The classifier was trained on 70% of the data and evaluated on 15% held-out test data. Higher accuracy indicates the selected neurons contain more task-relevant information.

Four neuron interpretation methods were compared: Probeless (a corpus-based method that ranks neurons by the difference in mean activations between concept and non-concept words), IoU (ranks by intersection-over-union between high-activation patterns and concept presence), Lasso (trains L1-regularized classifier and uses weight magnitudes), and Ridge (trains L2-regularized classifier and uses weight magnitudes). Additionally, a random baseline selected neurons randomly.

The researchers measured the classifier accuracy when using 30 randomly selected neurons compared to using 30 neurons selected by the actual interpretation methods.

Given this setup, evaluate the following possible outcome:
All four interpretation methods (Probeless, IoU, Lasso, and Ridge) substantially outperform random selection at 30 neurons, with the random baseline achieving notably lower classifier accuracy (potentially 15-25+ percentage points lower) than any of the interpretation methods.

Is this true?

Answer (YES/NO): NO